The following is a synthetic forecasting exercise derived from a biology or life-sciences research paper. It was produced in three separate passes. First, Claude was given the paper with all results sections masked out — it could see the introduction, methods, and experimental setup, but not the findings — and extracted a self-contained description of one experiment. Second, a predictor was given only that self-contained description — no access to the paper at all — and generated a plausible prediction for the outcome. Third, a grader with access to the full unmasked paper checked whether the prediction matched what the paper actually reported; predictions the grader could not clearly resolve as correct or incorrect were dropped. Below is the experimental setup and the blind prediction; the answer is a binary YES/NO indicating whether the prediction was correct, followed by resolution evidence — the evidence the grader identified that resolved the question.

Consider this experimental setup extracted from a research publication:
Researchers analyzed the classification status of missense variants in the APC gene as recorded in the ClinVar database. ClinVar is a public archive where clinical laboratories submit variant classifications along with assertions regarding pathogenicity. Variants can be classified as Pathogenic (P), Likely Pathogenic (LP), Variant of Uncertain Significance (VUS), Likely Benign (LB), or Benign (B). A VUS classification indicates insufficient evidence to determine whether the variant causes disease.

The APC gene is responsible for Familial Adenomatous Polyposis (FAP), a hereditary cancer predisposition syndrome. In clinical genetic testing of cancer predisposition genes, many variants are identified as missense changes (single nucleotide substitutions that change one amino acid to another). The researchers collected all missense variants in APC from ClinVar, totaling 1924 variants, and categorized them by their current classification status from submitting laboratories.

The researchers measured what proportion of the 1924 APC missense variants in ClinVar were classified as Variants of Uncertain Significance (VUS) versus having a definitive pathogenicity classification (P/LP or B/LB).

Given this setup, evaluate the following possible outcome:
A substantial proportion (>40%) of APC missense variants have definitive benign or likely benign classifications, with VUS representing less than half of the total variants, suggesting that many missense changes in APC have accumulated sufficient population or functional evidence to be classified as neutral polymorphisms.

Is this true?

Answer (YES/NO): NO